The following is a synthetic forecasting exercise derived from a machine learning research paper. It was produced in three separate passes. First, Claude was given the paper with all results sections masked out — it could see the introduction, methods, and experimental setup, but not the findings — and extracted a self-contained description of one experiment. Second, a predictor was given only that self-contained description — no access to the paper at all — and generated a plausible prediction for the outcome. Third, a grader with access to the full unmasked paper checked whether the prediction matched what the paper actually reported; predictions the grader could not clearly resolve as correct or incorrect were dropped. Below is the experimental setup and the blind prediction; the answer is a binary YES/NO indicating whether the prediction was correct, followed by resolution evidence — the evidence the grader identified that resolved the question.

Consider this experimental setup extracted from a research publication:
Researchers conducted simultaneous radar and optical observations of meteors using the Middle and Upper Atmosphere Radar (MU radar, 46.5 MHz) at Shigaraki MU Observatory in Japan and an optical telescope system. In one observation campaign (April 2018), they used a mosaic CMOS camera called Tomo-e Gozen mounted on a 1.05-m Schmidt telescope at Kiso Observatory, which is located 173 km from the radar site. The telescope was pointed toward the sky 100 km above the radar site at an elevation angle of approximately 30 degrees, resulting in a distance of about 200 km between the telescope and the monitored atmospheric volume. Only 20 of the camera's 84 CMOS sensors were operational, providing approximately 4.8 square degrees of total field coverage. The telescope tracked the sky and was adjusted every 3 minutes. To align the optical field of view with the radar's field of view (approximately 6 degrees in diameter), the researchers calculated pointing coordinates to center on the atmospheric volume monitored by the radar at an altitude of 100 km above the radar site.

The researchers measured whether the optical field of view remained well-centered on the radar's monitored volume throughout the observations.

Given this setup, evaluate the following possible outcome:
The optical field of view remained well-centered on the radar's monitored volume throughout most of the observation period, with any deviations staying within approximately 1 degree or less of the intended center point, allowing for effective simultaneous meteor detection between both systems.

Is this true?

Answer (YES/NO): NO